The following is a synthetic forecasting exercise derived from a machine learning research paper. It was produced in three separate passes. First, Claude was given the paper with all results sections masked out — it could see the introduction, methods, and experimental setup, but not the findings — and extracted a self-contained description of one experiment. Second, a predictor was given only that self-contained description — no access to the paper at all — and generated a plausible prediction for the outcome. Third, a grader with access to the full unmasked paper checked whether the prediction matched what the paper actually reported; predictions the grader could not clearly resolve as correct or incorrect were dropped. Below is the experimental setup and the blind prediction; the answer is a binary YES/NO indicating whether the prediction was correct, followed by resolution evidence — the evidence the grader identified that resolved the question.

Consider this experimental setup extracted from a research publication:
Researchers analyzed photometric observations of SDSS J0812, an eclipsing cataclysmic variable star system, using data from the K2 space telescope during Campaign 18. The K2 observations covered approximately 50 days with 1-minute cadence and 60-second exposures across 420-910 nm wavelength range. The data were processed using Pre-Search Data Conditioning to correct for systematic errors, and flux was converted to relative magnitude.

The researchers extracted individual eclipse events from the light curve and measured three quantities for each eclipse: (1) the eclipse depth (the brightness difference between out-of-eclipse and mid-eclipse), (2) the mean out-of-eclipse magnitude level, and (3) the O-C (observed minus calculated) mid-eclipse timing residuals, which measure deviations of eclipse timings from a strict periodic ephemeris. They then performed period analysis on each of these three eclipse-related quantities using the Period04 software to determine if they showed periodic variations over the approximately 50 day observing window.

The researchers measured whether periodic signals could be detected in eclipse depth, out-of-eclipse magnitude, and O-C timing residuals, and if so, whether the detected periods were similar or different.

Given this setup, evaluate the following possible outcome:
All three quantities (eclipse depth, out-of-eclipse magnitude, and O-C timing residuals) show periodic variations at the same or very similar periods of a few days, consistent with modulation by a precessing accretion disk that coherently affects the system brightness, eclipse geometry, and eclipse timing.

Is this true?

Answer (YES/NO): YES